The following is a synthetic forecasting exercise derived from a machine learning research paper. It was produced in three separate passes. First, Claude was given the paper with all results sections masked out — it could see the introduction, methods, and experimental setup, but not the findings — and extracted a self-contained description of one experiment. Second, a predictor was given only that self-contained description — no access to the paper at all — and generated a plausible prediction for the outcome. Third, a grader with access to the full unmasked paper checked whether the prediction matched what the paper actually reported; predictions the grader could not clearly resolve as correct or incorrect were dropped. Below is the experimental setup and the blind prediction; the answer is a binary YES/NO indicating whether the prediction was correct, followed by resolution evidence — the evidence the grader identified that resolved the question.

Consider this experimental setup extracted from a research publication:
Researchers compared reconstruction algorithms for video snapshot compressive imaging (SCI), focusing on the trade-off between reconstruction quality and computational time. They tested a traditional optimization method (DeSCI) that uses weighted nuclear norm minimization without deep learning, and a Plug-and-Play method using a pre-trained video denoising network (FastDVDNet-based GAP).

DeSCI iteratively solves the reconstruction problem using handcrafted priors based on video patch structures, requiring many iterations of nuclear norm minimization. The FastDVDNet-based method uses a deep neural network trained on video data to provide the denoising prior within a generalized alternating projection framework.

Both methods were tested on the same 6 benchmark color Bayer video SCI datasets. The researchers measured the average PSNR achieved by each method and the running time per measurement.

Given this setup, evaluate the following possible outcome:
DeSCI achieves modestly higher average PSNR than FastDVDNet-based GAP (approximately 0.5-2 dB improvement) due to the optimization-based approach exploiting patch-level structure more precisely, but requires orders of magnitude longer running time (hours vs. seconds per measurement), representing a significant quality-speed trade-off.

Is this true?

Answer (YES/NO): NO